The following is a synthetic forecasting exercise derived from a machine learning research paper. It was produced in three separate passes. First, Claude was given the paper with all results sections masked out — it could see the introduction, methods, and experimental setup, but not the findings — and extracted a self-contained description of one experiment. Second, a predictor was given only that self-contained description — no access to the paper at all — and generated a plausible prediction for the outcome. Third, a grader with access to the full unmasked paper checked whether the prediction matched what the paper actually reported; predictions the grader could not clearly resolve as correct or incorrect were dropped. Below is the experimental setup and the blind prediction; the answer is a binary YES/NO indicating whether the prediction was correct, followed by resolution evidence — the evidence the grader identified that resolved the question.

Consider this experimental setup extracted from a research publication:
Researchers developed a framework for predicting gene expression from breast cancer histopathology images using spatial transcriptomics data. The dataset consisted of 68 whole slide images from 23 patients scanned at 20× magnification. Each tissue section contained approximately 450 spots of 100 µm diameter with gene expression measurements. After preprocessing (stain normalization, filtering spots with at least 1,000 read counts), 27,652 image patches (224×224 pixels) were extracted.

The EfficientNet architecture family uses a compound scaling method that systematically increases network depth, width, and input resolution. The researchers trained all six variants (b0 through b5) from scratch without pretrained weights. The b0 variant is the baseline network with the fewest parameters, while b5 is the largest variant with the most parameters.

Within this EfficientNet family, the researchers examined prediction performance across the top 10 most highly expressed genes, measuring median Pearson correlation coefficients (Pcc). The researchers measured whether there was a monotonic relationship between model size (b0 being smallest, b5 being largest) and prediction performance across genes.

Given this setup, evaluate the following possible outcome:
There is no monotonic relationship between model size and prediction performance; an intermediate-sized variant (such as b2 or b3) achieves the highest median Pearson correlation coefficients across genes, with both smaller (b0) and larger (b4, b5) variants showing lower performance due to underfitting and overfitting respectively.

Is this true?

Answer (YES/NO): NO